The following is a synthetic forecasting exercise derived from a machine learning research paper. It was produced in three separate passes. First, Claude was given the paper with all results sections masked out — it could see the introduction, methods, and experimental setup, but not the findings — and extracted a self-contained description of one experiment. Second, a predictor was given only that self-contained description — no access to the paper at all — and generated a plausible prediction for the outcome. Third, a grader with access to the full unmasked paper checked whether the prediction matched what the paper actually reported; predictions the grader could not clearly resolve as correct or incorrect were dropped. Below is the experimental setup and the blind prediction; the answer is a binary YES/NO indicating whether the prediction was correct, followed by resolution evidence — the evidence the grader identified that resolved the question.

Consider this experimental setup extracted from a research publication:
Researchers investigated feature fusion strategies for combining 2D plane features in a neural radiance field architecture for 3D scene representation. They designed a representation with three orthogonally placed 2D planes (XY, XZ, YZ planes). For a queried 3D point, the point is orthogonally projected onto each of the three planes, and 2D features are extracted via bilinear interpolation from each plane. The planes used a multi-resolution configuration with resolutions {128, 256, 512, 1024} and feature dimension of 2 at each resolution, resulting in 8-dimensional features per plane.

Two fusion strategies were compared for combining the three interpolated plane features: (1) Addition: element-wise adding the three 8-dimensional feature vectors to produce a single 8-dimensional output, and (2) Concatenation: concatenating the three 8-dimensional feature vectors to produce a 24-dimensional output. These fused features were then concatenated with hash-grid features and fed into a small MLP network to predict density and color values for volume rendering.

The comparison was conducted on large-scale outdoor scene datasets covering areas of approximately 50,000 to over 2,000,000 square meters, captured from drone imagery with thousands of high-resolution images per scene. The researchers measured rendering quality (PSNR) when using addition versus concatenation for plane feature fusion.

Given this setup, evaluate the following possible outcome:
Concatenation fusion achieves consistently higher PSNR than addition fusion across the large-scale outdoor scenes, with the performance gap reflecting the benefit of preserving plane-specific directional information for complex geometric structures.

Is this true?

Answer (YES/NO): NO